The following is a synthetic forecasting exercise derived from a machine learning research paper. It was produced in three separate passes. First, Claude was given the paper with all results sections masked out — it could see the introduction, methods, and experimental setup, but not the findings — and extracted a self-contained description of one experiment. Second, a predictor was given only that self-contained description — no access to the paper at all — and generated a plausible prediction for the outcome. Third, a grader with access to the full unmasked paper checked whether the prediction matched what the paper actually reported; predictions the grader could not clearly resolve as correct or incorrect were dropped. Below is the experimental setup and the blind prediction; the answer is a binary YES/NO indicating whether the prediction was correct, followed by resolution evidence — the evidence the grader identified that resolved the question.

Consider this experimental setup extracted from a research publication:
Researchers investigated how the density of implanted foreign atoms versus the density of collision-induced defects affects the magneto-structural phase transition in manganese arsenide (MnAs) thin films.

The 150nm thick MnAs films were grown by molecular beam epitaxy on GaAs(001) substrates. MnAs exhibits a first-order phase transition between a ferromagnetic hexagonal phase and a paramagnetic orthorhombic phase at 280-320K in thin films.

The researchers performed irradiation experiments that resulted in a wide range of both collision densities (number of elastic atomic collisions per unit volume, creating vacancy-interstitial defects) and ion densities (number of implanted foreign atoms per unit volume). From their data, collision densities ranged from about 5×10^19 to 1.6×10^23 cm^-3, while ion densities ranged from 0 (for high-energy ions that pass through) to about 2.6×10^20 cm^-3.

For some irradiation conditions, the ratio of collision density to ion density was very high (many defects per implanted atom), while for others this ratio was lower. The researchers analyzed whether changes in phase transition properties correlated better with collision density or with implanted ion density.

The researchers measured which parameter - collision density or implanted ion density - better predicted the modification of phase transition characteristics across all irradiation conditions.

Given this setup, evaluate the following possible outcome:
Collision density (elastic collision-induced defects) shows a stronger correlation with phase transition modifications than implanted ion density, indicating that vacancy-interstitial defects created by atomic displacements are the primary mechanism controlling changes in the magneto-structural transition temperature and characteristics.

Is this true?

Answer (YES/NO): YES